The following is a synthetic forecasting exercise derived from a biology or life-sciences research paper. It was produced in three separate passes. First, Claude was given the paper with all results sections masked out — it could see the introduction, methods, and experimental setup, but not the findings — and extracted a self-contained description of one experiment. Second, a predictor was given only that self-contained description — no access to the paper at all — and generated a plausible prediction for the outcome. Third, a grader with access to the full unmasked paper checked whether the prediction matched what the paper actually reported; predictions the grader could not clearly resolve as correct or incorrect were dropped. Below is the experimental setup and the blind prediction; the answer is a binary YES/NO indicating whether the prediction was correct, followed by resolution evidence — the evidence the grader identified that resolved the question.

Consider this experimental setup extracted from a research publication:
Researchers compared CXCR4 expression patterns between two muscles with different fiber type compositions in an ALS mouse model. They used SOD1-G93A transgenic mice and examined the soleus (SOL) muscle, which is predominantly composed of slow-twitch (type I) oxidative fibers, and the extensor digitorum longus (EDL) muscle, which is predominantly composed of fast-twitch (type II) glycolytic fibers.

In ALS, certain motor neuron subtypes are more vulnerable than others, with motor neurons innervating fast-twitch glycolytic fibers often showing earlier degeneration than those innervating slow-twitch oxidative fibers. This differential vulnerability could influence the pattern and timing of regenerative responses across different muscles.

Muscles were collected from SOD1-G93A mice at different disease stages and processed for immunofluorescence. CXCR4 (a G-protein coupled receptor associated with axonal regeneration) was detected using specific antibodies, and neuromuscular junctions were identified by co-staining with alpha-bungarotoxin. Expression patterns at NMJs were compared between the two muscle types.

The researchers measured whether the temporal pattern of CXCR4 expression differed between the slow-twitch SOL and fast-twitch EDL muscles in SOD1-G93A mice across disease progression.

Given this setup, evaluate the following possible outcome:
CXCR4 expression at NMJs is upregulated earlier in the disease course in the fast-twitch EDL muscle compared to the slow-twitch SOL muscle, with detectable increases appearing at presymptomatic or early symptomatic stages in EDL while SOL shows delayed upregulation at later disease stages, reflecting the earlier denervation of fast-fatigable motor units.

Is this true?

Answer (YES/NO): NO